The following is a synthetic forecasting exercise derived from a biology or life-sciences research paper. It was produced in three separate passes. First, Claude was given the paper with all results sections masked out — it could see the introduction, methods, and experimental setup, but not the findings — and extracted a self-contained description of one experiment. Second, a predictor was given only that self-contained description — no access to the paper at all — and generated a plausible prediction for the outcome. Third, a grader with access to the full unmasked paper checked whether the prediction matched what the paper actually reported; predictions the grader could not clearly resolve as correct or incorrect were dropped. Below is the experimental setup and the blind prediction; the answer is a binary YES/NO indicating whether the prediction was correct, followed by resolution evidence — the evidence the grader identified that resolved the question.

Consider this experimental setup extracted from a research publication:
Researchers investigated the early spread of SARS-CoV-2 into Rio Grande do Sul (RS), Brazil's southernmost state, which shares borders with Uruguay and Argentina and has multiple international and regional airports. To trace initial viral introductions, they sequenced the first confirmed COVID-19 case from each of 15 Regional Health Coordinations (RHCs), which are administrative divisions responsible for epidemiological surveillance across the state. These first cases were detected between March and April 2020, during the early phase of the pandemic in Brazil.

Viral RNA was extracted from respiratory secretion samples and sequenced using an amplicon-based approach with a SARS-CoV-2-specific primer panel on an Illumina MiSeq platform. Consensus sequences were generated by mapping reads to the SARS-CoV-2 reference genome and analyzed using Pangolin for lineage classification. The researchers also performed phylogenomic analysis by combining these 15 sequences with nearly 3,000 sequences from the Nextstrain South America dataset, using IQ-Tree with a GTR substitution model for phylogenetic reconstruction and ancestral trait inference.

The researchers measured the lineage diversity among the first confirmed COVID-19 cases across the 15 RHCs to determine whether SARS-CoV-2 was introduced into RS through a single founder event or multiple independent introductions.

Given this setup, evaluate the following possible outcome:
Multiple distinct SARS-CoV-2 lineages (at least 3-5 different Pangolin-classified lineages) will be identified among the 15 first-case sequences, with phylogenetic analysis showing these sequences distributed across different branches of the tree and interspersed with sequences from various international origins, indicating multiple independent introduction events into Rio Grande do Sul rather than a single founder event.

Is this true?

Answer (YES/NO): YES